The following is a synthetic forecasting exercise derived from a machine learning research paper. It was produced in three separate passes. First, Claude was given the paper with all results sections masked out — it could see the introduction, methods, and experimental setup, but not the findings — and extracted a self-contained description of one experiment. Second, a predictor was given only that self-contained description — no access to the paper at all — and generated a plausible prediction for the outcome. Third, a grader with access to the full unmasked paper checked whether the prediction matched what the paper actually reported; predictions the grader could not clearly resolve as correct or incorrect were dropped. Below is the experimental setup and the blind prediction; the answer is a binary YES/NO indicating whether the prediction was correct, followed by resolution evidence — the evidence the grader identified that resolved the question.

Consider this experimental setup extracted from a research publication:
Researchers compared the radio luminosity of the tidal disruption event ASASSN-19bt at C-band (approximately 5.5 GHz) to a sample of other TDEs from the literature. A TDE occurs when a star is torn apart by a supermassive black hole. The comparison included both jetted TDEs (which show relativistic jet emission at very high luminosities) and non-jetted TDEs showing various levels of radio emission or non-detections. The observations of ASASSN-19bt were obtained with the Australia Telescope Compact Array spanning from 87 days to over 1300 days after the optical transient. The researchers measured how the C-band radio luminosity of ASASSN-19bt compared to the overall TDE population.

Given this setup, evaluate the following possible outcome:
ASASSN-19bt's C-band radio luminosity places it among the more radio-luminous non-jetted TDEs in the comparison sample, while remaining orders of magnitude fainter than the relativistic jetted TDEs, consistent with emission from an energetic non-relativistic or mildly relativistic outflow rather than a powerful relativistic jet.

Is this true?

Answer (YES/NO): NO